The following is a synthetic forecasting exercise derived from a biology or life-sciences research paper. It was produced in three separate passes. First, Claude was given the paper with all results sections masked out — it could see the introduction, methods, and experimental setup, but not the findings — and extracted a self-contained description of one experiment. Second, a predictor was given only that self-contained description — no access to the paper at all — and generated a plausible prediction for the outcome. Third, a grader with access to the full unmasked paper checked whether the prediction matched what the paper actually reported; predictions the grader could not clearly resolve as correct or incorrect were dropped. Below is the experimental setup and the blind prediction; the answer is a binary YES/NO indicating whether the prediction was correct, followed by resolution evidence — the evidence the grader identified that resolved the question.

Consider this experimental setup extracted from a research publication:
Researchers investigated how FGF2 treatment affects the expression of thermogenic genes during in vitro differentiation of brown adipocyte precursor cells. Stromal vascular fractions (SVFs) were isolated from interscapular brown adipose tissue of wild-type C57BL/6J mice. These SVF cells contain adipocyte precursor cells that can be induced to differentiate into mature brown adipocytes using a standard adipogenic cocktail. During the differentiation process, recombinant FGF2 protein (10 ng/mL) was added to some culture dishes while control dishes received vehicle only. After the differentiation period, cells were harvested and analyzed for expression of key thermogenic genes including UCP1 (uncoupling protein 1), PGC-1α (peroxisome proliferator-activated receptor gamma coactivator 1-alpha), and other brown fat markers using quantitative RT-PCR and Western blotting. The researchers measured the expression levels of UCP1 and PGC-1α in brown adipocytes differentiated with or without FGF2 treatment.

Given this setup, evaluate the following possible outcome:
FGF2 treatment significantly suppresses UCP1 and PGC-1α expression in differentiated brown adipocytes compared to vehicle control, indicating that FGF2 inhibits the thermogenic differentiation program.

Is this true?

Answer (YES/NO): YES